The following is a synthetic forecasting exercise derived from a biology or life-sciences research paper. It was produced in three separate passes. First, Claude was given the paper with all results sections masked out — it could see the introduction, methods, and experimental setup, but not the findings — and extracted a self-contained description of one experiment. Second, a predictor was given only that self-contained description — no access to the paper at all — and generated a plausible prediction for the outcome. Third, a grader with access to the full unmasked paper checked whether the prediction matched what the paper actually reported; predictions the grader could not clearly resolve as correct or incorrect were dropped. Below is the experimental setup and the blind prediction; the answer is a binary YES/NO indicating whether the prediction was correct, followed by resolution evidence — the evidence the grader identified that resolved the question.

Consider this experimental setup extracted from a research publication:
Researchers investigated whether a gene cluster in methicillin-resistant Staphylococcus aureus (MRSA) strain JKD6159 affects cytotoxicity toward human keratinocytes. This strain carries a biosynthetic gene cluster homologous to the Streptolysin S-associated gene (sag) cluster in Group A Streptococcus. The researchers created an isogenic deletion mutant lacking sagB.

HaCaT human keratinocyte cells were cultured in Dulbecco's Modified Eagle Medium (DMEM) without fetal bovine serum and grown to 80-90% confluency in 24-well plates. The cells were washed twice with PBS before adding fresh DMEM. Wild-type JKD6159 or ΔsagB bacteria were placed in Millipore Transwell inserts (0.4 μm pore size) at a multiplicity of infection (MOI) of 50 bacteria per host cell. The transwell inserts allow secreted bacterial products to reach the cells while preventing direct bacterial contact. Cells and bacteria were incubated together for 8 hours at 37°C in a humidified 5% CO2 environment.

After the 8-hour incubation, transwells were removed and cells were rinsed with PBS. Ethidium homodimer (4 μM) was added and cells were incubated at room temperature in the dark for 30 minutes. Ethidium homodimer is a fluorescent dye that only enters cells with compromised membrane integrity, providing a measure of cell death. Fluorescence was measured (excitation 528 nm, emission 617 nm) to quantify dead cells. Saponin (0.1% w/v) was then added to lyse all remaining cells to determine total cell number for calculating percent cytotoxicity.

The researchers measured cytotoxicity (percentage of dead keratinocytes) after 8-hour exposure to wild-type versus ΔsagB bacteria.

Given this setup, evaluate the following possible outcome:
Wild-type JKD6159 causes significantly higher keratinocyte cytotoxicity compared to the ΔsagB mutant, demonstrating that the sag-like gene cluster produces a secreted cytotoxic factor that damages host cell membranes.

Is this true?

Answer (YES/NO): NO